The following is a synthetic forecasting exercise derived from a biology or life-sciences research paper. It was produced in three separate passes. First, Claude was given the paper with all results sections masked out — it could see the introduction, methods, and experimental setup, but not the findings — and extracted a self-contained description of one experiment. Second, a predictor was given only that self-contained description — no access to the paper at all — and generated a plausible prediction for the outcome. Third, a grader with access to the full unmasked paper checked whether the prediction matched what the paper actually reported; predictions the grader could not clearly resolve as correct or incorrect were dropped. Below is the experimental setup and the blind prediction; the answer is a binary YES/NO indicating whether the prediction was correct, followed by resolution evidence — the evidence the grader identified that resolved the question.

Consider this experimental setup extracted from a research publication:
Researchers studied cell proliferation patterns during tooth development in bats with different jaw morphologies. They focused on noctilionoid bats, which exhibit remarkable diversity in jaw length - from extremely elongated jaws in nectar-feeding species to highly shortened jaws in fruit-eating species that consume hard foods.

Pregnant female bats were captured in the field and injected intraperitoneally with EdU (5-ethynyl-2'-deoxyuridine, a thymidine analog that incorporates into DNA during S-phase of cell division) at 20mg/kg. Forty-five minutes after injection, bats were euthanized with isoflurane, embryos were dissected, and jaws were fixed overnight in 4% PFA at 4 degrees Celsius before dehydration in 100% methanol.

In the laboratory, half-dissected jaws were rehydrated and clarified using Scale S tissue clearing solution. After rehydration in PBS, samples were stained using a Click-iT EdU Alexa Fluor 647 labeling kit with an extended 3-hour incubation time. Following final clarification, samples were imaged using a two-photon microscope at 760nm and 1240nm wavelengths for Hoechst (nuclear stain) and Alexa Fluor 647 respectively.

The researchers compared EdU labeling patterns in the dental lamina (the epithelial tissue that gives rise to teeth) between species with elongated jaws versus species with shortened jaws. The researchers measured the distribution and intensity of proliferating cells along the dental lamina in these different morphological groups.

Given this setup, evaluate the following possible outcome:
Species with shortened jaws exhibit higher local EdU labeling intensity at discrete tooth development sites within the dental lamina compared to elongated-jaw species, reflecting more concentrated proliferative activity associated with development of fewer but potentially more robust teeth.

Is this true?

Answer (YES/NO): NO